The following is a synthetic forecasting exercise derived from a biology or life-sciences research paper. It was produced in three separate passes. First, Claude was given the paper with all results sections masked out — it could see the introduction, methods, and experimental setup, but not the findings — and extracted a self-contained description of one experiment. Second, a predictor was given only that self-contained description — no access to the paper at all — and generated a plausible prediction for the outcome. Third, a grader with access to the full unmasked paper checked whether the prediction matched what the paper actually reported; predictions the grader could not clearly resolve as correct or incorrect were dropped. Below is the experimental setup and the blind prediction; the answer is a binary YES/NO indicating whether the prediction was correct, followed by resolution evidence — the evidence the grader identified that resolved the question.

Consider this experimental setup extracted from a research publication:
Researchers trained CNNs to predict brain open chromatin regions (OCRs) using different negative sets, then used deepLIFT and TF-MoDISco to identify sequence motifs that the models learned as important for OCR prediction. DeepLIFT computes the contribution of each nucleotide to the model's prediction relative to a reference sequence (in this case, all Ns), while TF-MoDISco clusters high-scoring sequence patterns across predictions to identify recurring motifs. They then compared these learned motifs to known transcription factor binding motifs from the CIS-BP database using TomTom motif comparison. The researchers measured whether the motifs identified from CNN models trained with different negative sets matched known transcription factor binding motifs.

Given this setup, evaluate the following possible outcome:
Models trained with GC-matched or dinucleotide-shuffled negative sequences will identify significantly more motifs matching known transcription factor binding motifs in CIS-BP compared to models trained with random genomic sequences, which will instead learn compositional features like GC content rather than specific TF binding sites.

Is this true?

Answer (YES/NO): NO